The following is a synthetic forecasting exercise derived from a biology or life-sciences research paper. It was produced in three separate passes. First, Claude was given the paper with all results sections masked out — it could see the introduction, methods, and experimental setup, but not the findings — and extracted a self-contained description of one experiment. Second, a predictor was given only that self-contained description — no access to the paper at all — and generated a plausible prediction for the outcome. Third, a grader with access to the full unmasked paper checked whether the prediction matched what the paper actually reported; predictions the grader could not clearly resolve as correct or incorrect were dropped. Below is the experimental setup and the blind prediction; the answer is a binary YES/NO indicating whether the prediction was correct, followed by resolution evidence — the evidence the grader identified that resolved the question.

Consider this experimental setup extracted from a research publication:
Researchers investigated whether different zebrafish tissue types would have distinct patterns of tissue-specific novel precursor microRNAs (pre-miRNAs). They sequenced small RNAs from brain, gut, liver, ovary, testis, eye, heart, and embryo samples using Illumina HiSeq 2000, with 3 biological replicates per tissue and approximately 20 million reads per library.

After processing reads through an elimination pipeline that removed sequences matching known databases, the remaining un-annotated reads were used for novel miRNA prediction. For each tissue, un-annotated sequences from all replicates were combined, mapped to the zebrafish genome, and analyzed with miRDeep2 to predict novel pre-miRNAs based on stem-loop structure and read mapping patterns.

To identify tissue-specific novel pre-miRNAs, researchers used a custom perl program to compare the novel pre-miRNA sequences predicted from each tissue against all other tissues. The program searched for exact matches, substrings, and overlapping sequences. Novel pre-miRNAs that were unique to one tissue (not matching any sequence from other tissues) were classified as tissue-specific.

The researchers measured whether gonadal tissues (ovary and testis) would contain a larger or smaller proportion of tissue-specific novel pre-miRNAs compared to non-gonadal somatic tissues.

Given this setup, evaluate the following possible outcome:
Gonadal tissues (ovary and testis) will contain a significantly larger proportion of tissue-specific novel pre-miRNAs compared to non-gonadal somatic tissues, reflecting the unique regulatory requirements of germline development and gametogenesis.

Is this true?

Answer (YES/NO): NO